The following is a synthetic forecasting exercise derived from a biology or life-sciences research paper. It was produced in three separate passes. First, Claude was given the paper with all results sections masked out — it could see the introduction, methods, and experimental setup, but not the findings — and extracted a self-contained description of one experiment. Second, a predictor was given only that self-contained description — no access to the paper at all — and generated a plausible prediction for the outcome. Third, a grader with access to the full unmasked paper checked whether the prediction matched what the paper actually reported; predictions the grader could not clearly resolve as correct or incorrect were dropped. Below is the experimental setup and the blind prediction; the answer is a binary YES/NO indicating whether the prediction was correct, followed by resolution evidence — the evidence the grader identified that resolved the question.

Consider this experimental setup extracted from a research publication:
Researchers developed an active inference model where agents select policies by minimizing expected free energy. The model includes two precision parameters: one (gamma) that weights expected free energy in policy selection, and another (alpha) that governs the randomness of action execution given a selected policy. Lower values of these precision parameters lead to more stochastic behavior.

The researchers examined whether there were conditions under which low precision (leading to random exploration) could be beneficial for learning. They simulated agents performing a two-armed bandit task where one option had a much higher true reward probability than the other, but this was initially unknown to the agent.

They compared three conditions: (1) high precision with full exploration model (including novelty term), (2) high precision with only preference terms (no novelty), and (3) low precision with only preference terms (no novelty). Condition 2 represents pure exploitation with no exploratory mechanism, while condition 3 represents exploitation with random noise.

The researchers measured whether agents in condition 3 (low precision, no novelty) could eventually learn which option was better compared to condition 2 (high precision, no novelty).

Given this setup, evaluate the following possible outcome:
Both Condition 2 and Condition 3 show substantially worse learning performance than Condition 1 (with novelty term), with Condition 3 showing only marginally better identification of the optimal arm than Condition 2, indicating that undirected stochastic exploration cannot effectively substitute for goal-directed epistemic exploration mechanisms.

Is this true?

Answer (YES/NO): NO